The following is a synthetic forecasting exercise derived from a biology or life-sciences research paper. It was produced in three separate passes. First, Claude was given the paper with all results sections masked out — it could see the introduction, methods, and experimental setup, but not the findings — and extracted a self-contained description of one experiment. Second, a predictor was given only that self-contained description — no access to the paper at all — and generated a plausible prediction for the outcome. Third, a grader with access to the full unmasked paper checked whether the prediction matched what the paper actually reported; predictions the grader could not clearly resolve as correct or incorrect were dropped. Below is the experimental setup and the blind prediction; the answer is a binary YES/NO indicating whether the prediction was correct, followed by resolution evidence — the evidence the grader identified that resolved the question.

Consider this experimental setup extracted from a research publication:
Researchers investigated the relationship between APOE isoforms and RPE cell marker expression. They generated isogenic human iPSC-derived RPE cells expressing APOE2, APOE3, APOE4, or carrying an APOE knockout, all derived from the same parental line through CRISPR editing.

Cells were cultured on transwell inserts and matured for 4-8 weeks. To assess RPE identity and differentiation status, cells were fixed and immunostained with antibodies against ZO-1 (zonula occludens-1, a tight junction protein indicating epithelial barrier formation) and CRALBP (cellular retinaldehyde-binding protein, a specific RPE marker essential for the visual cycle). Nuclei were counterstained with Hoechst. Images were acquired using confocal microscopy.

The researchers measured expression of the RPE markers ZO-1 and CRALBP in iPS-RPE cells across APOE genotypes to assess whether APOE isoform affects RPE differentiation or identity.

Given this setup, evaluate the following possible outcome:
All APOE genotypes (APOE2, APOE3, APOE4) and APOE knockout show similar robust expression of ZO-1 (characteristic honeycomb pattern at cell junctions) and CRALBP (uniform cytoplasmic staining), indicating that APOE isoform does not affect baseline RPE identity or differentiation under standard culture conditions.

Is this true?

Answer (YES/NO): YES